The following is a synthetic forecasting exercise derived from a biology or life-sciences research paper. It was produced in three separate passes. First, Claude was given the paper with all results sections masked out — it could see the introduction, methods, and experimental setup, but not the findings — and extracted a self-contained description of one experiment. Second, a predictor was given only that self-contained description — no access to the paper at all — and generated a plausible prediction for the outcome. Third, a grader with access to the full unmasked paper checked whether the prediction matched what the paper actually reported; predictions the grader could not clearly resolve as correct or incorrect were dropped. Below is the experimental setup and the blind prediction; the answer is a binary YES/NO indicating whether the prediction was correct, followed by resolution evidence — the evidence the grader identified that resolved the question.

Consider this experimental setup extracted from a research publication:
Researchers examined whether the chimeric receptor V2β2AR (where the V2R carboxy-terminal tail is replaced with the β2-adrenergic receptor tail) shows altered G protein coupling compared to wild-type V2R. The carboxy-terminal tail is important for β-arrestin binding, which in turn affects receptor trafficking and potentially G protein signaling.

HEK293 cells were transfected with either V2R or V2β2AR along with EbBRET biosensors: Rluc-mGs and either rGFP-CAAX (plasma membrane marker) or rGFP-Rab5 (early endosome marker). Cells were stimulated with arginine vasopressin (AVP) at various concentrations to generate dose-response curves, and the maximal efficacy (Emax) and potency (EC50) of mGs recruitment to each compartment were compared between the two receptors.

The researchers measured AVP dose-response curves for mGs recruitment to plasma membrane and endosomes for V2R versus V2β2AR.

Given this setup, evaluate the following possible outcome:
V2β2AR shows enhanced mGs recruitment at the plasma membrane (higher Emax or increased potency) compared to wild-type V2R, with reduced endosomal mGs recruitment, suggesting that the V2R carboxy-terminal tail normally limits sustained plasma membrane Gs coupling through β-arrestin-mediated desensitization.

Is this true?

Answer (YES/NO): NO